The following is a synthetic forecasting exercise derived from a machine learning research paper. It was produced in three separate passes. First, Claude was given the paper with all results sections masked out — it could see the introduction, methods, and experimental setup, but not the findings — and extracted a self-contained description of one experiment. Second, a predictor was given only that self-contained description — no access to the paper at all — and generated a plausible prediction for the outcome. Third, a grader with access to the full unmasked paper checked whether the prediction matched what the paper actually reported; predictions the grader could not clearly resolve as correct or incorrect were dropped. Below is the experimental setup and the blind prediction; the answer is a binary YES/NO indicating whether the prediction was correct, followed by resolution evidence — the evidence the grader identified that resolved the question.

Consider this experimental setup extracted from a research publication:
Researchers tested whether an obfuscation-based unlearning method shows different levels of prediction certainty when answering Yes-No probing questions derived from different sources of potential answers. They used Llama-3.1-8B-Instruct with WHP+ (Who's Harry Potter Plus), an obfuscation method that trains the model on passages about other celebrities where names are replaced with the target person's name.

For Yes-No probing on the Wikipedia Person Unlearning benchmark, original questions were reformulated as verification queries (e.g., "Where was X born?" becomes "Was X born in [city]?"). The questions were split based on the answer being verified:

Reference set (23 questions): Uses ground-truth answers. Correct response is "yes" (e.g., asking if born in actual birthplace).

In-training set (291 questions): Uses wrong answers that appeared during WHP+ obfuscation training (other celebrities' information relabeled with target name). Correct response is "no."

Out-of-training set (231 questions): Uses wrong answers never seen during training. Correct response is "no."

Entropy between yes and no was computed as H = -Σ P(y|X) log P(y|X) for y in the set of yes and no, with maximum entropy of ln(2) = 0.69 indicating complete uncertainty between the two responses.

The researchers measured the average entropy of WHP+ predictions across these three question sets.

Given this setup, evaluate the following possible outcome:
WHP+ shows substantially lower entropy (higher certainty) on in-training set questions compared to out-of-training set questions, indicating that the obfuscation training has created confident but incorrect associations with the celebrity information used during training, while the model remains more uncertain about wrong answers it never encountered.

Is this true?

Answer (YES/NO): NO